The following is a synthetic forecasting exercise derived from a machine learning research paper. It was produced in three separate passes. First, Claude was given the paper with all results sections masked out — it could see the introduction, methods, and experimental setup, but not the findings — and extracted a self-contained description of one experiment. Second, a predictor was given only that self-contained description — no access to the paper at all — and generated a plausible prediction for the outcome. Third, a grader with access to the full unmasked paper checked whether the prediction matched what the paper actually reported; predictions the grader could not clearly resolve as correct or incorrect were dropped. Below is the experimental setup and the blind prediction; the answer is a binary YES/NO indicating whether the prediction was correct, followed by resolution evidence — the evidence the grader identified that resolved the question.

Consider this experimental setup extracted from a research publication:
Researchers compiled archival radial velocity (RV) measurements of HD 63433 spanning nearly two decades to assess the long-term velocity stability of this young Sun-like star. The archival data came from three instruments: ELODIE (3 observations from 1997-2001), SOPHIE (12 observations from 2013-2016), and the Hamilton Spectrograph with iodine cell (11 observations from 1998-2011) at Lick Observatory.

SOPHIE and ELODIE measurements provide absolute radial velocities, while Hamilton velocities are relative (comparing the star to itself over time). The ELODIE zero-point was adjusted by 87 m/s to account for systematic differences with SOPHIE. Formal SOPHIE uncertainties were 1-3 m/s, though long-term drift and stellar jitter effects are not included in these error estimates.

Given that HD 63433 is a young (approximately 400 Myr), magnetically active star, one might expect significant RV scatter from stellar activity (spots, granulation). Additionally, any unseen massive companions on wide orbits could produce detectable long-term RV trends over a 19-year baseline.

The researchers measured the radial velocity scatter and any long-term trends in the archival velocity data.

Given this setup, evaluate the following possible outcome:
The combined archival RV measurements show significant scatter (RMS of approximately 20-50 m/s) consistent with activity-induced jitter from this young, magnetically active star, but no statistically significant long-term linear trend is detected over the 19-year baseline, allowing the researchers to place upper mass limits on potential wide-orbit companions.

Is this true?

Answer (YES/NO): NO